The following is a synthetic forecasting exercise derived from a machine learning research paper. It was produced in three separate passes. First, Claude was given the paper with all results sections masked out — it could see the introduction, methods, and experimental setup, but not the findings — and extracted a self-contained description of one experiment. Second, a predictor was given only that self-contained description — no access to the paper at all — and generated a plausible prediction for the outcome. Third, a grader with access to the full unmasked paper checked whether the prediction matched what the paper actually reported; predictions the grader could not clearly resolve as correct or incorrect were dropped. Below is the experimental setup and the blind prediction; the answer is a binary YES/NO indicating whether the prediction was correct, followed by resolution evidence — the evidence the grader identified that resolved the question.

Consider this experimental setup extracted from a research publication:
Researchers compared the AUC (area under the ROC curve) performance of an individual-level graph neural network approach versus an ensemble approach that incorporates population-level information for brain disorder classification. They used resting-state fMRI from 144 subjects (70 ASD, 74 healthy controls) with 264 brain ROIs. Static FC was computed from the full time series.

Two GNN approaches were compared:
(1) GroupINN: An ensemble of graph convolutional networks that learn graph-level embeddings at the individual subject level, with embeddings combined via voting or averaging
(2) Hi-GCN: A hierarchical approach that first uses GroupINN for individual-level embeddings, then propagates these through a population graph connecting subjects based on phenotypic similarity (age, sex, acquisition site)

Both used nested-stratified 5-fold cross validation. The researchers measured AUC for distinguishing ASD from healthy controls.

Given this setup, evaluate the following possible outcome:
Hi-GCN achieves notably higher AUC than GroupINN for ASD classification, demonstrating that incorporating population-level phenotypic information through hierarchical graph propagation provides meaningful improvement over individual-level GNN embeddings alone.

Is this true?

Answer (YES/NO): NO